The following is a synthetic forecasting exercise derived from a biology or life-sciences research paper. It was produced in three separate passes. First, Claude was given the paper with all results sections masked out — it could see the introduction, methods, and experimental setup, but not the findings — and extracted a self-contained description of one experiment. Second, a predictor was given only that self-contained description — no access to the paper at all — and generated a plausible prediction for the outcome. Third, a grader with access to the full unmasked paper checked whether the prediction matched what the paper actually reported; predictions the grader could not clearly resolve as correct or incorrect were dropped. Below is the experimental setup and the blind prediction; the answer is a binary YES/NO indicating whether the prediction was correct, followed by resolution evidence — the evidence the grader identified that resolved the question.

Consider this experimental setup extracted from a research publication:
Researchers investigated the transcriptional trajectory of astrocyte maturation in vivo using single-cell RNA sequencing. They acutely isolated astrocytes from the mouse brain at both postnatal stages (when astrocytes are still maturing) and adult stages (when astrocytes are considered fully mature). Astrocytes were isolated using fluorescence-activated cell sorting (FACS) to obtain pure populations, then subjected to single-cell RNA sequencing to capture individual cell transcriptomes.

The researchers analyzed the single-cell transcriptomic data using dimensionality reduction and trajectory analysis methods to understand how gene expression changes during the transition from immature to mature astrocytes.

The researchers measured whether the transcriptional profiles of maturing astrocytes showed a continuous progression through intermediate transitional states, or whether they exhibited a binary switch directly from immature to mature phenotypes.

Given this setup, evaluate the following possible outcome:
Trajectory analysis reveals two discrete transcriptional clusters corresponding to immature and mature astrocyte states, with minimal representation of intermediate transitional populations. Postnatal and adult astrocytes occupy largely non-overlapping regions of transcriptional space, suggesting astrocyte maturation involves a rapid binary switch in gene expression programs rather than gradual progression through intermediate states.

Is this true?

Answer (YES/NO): NO